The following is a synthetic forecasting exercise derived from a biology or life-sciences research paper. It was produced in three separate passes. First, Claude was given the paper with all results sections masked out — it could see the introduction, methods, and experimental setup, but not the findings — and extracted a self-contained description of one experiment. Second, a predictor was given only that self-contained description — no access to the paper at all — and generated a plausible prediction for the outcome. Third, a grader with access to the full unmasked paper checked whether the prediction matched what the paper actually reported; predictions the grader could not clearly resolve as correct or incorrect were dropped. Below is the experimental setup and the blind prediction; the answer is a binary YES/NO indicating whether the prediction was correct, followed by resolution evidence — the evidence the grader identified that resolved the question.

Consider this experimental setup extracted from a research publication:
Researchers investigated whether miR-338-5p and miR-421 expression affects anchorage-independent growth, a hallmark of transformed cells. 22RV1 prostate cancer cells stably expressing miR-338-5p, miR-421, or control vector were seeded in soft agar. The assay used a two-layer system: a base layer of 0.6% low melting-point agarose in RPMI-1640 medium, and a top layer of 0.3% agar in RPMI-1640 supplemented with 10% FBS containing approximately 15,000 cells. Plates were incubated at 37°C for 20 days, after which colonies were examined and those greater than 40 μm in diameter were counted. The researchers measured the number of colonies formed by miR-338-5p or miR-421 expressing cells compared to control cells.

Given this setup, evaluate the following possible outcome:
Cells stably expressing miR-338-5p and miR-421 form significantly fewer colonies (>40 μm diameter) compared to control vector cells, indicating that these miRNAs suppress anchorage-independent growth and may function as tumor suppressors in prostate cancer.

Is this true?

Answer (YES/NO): YES